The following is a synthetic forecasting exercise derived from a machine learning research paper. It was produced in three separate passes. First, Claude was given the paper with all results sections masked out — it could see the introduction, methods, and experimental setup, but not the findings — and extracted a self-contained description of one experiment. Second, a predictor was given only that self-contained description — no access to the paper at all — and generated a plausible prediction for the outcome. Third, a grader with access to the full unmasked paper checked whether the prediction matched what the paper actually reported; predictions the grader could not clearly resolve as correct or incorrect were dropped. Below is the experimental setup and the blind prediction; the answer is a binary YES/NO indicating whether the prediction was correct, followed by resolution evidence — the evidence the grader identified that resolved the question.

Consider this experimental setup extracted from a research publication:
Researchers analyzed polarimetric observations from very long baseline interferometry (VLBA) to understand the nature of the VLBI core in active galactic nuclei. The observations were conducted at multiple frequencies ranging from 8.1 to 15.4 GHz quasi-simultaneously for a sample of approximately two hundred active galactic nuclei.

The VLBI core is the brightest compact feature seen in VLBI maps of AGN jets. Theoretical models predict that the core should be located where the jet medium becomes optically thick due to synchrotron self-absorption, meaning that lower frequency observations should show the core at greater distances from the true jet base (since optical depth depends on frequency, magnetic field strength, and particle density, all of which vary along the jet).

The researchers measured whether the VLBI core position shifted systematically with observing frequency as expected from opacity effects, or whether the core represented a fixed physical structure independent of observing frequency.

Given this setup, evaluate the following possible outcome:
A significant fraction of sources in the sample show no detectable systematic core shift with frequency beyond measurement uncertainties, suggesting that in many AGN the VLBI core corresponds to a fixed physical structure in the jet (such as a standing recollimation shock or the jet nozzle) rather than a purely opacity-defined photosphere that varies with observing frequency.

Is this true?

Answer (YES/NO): NO